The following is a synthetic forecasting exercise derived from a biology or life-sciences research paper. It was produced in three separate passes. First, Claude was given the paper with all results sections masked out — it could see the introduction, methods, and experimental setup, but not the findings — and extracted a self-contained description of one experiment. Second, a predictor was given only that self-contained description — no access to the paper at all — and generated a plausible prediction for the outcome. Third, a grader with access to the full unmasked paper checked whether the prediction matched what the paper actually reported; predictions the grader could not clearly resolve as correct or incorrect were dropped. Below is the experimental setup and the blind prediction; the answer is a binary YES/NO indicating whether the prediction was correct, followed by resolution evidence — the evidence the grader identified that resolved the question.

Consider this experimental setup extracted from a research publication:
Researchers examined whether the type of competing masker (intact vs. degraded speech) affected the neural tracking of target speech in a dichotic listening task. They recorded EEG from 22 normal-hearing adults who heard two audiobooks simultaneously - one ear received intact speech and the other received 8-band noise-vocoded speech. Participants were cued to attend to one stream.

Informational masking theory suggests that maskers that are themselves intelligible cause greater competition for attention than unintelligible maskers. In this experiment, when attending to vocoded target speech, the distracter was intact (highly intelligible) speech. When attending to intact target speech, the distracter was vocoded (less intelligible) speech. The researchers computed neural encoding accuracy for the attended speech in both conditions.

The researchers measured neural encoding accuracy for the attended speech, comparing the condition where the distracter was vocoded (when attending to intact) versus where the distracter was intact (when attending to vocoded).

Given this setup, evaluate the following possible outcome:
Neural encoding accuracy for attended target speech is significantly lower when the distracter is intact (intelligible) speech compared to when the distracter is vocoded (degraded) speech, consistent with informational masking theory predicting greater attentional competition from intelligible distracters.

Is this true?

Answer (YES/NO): NO